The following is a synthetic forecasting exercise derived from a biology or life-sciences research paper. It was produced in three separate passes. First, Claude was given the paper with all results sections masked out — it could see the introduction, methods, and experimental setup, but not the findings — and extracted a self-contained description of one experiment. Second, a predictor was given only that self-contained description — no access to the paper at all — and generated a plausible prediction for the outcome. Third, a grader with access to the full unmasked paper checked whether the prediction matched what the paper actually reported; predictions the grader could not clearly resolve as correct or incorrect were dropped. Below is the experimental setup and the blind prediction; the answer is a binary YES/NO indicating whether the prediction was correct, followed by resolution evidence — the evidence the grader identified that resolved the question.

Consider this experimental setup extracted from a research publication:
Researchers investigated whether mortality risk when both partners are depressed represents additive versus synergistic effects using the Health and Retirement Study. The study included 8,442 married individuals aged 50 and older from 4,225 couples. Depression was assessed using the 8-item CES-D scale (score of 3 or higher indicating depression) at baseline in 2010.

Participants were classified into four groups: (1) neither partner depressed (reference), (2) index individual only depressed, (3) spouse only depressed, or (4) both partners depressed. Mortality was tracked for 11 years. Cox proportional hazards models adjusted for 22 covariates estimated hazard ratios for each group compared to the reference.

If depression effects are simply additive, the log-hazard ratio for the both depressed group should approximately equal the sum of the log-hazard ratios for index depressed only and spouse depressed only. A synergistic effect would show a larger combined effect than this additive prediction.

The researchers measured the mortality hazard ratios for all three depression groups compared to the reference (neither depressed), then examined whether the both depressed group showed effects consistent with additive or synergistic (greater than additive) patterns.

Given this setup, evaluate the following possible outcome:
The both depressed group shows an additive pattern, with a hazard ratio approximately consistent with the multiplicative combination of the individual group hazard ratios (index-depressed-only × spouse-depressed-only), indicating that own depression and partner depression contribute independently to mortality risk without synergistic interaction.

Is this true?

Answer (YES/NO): NO